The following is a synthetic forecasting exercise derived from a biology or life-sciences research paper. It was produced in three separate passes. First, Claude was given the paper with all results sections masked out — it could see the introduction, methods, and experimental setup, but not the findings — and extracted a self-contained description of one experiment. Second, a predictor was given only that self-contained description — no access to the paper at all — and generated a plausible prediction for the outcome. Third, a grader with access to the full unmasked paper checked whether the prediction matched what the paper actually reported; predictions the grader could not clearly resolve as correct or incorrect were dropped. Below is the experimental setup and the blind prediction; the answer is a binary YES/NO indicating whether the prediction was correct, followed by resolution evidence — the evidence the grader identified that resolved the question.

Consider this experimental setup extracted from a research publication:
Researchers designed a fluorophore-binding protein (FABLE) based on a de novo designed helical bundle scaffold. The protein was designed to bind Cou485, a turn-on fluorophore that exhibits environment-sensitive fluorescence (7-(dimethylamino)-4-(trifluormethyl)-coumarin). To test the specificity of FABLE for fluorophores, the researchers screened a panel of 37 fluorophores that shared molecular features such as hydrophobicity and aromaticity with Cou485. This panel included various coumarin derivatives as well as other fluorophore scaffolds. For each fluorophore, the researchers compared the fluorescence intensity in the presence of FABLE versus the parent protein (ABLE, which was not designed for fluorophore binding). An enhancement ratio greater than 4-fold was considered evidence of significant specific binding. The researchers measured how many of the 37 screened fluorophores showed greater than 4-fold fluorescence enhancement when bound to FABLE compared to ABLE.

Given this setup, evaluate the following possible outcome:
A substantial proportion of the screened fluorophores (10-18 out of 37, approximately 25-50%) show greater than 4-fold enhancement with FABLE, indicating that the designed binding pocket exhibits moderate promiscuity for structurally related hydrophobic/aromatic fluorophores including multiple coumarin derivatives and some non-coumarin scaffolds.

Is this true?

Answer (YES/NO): NO